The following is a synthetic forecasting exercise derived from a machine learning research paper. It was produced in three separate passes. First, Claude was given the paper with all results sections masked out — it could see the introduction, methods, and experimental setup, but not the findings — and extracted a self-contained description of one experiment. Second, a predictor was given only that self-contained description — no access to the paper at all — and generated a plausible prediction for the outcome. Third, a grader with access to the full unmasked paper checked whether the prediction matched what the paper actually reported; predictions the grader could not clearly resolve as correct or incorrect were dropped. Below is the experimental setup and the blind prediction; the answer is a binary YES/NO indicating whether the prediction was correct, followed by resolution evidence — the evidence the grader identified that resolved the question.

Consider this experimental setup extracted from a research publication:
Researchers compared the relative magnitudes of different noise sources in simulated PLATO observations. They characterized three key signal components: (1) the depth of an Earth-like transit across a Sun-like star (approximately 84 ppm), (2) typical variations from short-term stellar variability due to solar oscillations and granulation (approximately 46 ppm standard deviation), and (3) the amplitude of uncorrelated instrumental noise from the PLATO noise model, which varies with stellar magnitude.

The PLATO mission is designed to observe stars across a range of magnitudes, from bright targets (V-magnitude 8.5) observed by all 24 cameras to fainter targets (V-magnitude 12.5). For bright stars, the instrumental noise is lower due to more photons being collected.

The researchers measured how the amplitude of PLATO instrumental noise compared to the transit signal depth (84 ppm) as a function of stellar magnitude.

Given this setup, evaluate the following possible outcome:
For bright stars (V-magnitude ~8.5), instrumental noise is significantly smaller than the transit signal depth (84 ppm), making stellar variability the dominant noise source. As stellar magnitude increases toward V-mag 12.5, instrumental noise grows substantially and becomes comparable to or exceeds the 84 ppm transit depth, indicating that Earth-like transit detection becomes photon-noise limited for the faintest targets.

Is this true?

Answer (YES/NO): NO